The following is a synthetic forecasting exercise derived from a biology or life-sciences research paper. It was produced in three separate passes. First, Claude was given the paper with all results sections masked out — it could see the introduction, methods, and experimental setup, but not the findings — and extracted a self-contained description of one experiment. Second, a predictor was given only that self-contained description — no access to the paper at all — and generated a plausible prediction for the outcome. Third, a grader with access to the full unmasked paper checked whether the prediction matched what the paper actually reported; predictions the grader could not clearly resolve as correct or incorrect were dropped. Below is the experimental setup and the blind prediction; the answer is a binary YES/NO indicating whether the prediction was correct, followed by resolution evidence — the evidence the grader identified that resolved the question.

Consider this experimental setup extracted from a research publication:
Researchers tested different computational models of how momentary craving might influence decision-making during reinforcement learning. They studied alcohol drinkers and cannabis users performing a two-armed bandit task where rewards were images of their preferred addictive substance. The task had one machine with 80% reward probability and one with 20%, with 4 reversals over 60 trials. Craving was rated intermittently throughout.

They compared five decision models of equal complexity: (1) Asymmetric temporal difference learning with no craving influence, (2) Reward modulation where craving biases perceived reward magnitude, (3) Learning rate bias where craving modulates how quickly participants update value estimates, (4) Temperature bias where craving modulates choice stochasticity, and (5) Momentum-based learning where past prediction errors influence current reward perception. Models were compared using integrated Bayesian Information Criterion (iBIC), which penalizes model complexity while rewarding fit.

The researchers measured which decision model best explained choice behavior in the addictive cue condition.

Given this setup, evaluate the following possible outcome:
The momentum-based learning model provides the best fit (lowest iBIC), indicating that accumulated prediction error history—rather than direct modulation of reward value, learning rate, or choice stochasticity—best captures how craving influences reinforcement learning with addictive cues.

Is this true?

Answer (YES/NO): NO